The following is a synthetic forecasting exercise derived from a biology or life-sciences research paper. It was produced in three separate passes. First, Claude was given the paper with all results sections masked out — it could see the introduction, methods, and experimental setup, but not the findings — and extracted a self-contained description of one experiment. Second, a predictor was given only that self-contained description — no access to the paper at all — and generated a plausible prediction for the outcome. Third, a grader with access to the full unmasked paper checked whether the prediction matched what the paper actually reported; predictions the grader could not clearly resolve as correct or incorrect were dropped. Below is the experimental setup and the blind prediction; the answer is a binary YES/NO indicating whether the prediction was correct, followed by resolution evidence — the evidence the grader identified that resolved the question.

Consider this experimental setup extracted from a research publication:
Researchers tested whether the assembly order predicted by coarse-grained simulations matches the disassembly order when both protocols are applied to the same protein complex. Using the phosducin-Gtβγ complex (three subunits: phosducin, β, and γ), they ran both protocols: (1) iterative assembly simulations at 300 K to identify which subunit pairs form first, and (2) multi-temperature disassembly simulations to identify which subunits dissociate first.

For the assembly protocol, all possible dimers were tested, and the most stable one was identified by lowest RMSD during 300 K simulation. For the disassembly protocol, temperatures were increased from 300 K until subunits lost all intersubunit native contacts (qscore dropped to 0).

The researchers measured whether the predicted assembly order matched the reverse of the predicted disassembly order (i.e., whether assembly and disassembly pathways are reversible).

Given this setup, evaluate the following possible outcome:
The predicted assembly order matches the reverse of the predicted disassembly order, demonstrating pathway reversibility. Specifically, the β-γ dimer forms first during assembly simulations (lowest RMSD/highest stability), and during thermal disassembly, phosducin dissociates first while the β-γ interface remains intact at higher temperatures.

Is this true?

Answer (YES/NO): YES